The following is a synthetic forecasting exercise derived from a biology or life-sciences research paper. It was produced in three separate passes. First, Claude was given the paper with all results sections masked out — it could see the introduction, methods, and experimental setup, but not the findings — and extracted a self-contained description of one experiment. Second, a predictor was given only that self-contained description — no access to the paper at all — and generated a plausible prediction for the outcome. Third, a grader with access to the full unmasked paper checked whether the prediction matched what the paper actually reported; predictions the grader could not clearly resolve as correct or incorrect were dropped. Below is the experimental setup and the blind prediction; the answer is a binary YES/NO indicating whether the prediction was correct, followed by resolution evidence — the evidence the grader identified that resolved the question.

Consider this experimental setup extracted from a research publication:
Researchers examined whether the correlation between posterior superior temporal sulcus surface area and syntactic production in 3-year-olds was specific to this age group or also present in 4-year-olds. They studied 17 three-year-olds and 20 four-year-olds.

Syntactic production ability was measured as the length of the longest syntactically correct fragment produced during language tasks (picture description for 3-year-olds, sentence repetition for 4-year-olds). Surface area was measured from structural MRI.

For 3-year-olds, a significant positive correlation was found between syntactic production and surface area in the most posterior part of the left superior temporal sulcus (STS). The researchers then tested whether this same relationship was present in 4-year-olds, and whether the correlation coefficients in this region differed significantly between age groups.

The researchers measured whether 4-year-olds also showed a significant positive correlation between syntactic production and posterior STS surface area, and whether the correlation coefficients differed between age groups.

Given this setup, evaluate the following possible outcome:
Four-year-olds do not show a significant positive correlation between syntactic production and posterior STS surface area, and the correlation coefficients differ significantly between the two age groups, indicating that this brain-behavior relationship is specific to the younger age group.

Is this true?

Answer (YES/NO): YES